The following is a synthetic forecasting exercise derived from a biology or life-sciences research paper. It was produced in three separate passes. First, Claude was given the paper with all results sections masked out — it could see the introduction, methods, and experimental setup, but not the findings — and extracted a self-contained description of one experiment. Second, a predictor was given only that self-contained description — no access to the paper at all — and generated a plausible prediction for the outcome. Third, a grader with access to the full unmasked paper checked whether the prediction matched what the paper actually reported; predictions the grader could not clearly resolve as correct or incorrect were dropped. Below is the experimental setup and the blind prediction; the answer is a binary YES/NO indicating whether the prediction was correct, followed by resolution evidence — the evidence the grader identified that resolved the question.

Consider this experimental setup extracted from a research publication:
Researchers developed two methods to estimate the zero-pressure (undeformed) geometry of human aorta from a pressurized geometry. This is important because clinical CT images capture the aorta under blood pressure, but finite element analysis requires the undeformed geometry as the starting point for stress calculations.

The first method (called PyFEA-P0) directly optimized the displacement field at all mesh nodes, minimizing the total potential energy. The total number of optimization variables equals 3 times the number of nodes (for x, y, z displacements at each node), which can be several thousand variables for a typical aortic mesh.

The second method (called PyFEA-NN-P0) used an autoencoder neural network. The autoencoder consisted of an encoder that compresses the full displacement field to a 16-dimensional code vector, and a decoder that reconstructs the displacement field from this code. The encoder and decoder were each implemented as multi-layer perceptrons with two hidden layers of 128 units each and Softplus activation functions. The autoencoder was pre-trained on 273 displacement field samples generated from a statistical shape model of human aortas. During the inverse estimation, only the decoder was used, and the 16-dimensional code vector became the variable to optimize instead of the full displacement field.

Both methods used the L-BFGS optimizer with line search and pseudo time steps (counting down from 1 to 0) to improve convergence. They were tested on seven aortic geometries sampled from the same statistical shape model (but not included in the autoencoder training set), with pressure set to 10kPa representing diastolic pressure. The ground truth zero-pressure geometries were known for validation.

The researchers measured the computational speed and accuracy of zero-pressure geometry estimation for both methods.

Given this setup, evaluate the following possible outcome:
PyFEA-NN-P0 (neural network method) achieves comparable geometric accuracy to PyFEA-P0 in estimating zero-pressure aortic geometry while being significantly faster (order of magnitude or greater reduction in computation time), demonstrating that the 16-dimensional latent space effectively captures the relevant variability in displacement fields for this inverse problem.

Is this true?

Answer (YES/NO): YES